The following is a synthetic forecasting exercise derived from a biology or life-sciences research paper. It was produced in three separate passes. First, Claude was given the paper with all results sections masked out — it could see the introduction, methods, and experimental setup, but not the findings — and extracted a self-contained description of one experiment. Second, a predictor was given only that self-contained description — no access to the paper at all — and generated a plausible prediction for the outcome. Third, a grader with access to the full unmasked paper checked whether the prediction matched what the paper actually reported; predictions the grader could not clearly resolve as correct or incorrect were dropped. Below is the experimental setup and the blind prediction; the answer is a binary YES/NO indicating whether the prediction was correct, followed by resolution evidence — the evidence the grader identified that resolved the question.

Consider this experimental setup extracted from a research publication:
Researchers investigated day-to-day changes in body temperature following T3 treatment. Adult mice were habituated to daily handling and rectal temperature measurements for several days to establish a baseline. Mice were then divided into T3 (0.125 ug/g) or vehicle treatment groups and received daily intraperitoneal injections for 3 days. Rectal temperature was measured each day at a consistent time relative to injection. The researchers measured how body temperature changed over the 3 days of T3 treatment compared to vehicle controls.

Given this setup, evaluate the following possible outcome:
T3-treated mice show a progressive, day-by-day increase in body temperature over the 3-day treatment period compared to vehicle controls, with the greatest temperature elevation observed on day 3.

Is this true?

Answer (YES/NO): YES